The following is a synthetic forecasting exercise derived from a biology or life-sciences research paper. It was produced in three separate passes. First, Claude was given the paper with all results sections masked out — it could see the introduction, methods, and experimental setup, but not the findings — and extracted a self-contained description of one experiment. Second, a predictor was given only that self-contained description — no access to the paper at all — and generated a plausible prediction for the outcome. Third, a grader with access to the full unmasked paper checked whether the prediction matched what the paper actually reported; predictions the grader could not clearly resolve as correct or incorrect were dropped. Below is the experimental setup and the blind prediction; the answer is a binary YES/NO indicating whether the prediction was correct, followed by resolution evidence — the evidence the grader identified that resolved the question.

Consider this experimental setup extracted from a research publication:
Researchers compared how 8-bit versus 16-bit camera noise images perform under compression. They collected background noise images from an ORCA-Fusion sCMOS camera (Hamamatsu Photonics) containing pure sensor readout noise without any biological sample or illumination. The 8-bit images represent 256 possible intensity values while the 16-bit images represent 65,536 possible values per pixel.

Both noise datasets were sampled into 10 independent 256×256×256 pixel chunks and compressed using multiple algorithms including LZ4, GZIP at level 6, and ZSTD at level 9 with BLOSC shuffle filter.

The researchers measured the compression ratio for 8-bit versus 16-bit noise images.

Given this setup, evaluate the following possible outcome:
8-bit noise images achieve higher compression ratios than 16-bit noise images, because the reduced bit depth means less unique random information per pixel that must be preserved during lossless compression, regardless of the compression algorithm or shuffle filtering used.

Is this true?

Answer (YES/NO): NO